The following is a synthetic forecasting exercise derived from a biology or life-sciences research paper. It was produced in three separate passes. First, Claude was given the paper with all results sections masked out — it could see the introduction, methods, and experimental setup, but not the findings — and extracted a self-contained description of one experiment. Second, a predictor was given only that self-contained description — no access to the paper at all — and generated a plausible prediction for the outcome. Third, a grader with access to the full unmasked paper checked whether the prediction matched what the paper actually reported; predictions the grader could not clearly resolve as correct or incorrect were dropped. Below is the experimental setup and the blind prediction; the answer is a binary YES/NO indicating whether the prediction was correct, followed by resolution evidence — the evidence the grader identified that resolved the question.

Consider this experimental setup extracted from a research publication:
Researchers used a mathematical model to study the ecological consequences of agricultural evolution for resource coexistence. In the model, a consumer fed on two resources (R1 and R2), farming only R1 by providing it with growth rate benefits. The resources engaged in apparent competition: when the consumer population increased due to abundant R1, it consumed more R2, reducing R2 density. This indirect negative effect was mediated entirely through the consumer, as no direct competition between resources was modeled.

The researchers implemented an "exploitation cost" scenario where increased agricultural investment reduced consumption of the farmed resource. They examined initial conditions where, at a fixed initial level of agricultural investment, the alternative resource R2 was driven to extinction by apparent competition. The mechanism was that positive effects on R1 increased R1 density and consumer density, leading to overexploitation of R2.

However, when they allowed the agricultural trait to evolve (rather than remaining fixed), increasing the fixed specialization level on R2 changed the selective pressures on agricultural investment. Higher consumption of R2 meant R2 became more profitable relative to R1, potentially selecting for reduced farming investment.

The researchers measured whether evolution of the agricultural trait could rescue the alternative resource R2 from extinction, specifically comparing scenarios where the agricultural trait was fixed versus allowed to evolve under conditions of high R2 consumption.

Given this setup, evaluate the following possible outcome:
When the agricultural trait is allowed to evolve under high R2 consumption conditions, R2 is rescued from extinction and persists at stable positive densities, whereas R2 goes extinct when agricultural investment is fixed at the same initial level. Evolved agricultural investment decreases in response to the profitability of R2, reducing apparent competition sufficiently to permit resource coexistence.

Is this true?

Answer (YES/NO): YES